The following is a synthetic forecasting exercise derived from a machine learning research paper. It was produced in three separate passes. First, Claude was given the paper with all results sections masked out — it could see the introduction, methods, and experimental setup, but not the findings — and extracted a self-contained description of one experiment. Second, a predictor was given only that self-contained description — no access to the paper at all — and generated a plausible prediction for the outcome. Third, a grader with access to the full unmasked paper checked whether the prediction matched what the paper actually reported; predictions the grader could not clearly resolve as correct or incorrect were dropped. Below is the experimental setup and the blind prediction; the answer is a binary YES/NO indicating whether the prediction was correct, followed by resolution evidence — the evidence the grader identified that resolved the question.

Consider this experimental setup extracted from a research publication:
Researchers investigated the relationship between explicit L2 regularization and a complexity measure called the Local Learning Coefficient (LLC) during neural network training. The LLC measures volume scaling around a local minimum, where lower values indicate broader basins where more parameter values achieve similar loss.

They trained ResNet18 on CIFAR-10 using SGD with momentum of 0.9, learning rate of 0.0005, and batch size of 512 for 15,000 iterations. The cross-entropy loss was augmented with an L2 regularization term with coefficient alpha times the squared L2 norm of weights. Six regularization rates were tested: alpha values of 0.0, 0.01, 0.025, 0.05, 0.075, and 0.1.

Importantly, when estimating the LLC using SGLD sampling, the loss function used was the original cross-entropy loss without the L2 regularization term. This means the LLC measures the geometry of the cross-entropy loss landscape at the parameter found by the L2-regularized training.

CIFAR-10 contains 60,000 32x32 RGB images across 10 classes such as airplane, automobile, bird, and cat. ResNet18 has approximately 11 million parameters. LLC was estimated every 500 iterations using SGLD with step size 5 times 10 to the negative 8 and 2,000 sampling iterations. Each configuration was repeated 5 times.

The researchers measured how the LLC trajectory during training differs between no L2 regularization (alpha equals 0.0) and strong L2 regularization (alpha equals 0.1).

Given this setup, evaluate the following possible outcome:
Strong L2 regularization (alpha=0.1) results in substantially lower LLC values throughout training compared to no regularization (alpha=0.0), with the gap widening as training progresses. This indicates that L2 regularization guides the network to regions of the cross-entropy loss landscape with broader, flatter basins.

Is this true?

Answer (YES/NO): YES